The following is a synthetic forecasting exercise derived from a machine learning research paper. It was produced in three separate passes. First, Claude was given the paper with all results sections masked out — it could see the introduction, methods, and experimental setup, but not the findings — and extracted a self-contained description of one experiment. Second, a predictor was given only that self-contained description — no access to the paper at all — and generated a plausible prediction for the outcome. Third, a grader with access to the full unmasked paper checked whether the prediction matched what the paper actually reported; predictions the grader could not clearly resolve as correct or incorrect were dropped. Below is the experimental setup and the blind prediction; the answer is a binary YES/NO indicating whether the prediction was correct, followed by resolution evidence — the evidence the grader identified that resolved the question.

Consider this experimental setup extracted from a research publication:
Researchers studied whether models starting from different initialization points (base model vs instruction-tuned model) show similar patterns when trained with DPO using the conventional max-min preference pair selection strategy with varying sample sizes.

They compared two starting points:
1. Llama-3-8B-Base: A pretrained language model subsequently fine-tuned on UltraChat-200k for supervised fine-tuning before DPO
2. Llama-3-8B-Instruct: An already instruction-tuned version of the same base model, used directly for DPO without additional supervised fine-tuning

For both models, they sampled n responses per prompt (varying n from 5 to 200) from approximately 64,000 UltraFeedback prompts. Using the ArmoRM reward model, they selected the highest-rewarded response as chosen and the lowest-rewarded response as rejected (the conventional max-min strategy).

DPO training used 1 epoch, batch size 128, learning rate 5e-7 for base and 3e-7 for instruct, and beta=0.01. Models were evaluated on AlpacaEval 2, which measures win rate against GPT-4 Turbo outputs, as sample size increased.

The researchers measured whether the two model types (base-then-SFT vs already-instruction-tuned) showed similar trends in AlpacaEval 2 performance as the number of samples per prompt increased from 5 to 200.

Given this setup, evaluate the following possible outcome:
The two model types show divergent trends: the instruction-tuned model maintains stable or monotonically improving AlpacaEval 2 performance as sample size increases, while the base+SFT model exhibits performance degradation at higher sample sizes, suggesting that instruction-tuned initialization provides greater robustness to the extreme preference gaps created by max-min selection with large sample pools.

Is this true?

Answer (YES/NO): NO